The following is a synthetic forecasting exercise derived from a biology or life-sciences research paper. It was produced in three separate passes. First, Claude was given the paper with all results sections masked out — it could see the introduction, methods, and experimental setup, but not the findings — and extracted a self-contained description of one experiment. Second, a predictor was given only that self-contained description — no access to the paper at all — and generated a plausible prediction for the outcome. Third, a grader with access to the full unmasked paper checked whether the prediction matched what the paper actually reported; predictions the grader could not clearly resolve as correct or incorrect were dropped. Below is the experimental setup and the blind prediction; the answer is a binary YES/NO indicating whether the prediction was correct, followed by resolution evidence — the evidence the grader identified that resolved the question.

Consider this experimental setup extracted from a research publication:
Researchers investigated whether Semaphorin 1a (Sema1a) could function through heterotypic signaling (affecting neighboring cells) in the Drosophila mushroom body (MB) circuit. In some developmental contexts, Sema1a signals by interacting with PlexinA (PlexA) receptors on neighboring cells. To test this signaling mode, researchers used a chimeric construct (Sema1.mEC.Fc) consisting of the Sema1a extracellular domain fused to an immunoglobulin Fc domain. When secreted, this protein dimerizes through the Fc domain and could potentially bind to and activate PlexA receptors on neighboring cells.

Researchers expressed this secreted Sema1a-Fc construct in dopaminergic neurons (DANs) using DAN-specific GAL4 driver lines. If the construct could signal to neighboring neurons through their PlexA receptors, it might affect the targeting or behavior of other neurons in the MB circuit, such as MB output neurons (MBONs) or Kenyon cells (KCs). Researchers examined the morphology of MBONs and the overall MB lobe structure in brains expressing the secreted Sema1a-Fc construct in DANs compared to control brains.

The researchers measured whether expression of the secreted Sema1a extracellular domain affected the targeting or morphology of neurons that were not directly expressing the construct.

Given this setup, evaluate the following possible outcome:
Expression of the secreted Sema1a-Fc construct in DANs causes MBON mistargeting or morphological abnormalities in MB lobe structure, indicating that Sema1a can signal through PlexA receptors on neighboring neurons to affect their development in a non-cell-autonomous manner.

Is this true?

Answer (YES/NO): NO